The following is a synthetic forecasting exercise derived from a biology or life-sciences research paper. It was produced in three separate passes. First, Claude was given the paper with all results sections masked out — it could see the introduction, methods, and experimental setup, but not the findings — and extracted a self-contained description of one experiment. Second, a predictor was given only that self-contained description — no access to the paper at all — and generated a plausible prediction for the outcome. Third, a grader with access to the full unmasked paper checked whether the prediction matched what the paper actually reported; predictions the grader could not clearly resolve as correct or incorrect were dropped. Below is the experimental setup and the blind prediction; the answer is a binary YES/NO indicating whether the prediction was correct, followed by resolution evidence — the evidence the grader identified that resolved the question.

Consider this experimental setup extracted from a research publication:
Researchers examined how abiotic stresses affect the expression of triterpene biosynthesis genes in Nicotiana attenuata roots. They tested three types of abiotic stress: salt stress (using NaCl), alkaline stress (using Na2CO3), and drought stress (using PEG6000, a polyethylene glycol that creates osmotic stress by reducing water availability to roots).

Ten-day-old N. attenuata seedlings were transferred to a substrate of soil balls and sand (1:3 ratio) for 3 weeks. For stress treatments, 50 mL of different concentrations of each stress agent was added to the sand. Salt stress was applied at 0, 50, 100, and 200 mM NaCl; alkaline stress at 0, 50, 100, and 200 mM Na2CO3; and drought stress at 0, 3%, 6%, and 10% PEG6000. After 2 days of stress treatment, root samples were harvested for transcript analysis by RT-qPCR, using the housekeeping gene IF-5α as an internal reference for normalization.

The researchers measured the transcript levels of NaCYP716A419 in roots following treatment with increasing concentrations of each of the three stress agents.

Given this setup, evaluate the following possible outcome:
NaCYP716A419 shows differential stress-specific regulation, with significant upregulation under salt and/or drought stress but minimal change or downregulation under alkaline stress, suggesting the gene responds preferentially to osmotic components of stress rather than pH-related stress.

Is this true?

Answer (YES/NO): NO